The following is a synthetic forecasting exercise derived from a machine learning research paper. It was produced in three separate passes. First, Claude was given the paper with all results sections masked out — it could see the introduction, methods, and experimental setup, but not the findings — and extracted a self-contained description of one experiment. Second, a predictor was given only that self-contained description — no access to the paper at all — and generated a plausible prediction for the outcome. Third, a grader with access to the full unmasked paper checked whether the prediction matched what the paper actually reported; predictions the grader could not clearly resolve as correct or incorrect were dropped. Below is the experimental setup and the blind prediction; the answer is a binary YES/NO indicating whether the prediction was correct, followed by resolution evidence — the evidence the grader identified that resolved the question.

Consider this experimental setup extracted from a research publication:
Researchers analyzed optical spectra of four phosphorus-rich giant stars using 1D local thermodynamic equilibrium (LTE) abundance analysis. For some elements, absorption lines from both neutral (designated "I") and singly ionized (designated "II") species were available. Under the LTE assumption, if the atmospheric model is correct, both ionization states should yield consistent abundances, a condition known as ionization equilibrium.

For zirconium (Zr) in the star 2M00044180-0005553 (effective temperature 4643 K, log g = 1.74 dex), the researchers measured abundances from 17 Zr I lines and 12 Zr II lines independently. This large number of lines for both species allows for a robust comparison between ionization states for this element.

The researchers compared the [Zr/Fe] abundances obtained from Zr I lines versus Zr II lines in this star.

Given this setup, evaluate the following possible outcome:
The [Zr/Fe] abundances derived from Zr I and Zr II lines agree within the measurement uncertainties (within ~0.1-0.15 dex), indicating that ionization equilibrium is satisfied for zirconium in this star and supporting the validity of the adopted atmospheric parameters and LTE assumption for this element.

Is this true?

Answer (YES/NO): YES